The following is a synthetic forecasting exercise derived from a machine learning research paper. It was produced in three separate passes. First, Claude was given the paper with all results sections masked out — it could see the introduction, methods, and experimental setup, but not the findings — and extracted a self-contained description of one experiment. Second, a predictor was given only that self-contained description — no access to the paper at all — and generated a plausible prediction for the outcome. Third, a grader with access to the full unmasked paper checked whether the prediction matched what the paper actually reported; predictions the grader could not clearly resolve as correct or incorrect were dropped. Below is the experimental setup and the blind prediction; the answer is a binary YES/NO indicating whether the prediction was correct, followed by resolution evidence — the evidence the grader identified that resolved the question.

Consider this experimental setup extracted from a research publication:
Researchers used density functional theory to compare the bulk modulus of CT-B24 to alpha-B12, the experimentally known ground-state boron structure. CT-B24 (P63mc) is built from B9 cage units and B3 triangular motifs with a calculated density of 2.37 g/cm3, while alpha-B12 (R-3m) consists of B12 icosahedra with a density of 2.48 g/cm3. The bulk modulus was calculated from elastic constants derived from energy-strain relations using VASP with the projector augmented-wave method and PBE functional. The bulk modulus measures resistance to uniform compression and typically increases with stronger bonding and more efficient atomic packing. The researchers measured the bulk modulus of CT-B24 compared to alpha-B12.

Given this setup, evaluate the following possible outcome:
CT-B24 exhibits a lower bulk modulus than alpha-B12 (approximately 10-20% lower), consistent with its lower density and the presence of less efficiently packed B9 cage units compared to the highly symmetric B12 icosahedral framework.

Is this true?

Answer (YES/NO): NO